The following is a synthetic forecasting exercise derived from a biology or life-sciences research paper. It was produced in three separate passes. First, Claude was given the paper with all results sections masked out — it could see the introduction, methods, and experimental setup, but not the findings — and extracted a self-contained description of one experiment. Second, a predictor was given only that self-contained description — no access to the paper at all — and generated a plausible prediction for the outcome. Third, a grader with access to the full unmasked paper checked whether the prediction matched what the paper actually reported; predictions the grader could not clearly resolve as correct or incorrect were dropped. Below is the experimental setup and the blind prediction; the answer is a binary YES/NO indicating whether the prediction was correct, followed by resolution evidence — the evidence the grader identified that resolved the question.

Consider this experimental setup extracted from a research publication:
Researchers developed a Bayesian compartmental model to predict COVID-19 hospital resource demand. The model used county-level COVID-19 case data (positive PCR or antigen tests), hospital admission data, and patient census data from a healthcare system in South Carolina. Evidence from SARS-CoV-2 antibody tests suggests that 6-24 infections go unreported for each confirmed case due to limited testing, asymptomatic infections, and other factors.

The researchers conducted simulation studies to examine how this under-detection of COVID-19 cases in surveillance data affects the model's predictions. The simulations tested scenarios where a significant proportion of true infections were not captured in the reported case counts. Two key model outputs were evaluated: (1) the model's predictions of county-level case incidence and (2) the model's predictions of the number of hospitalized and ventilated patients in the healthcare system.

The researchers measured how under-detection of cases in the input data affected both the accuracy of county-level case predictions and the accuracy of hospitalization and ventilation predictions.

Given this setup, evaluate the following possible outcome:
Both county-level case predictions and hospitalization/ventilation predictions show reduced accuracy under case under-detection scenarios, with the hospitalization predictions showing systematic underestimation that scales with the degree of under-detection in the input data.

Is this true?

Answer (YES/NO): NO